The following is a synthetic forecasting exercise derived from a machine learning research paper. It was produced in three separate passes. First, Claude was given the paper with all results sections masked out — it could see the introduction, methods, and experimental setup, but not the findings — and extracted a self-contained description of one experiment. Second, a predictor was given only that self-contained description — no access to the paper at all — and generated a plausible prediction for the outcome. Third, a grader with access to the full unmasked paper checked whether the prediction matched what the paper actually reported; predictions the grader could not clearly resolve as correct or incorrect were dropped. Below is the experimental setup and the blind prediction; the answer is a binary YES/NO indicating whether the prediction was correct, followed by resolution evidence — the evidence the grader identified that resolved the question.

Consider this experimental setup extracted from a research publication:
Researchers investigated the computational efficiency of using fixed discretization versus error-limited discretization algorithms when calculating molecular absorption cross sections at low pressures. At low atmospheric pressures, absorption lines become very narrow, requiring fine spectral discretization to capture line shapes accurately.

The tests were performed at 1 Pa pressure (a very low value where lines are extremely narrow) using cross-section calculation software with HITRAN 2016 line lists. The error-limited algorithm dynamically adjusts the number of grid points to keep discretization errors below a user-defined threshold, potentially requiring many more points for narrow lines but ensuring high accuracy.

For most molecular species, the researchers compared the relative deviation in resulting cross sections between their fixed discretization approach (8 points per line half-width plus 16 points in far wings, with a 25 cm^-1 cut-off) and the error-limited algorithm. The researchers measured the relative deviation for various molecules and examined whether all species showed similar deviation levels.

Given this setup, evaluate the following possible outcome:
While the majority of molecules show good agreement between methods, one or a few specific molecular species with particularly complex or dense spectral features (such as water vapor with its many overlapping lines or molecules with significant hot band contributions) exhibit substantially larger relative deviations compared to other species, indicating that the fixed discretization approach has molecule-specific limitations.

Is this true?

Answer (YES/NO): YES